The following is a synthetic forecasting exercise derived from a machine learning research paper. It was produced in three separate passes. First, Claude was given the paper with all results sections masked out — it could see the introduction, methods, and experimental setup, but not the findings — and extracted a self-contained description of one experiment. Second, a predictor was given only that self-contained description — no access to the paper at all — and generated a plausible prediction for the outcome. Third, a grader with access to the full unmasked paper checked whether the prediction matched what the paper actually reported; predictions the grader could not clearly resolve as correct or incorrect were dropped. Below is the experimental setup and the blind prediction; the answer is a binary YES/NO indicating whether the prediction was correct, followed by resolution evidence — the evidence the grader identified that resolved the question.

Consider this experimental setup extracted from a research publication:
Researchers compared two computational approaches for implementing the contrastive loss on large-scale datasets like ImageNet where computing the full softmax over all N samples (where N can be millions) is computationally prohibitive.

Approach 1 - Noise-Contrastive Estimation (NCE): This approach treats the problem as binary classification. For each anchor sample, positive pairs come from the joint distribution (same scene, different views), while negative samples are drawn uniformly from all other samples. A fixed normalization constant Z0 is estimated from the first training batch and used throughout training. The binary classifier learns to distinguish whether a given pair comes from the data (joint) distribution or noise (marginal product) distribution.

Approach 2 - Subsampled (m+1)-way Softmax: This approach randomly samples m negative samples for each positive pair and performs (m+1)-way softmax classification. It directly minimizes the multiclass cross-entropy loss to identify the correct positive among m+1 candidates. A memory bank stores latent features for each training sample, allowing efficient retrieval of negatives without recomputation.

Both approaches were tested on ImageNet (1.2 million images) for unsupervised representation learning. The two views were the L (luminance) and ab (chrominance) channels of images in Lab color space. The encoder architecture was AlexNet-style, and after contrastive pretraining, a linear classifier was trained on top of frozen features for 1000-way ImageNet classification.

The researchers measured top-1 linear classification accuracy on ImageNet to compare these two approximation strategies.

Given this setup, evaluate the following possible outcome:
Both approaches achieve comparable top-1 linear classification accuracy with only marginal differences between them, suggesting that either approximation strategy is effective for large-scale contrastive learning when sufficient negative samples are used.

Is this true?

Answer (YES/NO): YES